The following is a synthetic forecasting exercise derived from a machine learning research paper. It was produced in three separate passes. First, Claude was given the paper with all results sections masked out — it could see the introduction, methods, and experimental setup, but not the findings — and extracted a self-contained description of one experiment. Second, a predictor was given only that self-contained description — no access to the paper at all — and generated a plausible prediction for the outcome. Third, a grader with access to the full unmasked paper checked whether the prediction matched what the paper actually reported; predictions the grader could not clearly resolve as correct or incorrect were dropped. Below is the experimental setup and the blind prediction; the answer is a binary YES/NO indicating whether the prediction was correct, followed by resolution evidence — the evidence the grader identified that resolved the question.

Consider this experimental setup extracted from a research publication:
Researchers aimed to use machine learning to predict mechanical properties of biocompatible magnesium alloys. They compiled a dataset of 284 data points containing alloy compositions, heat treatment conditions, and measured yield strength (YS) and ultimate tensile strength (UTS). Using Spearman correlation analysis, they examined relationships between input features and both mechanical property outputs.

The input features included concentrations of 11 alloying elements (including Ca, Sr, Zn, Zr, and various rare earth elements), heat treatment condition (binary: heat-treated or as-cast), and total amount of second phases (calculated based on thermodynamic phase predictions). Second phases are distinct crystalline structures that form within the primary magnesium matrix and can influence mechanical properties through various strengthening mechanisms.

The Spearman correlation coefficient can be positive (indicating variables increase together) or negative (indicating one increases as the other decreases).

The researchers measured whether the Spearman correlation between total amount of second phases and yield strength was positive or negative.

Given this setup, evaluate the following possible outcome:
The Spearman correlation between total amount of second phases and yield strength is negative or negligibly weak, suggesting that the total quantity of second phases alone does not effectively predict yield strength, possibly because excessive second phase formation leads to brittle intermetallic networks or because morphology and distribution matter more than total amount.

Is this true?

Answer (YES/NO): NO